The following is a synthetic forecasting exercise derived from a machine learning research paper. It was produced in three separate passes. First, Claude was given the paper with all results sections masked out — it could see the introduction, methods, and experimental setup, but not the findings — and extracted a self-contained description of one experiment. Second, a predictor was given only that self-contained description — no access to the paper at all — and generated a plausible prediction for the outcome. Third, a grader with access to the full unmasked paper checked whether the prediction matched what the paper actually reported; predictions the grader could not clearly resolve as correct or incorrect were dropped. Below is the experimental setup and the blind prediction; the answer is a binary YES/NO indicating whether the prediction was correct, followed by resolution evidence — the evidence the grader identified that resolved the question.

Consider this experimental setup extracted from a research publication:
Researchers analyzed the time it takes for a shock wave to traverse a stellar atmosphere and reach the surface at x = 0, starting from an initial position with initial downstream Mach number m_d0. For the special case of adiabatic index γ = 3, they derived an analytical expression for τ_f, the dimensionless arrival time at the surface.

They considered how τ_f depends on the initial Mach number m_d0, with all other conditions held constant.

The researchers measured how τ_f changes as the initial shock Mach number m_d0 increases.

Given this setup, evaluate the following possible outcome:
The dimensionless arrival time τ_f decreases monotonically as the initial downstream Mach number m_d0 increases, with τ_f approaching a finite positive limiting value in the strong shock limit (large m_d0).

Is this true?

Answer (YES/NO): YES